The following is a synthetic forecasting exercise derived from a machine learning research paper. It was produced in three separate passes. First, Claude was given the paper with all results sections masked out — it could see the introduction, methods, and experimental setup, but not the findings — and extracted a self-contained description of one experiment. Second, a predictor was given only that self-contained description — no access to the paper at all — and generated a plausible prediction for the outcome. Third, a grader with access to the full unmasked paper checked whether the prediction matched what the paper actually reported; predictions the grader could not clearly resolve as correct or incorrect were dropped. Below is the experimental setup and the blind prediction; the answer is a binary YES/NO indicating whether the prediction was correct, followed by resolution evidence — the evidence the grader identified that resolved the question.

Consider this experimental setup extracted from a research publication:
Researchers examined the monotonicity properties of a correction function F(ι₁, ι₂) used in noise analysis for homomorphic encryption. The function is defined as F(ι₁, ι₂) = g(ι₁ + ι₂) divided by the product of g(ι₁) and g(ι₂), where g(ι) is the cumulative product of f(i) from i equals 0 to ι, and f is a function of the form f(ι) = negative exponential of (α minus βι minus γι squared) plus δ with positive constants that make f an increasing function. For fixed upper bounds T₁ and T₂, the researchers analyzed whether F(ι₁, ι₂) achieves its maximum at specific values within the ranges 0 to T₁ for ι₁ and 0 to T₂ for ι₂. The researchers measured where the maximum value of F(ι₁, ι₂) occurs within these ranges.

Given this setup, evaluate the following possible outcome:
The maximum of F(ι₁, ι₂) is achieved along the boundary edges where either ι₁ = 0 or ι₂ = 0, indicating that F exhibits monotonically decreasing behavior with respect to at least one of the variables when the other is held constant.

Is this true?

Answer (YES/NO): NO